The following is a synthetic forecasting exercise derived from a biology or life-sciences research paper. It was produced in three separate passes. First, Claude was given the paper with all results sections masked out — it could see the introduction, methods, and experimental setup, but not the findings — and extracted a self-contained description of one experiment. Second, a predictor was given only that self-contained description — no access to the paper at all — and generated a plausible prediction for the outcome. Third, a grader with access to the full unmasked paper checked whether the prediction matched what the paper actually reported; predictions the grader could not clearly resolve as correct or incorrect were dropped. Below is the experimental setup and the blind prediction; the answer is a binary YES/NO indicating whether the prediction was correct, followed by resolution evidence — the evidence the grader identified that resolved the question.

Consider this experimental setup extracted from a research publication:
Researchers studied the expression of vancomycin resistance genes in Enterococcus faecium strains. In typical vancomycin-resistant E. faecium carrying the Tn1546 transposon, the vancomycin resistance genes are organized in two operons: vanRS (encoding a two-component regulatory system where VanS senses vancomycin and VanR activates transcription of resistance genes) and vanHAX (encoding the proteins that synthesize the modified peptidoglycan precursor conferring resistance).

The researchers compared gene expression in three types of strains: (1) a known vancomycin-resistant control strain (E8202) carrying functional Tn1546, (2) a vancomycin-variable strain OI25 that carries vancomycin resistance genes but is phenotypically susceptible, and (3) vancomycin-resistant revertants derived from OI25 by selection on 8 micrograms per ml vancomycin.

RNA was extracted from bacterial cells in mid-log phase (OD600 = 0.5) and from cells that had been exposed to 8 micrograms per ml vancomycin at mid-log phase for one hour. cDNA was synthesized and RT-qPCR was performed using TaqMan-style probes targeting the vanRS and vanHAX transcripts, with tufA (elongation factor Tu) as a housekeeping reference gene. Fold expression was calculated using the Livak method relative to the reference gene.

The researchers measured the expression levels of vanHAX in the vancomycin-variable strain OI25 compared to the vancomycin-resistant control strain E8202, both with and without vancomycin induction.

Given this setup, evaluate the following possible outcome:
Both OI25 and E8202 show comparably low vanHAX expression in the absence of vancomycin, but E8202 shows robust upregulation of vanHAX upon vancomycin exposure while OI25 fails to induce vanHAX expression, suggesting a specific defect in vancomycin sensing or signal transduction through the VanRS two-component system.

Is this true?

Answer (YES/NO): NO